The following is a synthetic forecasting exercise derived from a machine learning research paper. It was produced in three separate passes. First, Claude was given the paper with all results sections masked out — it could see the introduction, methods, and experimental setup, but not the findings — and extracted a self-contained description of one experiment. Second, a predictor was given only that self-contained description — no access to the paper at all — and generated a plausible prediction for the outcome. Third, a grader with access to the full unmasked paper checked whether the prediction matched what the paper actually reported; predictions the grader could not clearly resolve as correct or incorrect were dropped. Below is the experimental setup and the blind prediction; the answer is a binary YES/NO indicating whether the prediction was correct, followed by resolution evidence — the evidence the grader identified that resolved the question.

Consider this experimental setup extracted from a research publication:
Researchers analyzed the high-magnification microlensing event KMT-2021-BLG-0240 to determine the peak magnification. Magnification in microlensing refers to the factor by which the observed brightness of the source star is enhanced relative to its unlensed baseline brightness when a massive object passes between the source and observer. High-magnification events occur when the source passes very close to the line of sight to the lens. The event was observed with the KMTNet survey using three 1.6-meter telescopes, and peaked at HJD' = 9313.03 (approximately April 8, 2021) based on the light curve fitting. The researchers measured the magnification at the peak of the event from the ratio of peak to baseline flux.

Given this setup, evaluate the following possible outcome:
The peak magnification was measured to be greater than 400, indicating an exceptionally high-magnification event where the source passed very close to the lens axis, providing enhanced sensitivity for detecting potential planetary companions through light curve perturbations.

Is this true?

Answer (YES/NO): NO